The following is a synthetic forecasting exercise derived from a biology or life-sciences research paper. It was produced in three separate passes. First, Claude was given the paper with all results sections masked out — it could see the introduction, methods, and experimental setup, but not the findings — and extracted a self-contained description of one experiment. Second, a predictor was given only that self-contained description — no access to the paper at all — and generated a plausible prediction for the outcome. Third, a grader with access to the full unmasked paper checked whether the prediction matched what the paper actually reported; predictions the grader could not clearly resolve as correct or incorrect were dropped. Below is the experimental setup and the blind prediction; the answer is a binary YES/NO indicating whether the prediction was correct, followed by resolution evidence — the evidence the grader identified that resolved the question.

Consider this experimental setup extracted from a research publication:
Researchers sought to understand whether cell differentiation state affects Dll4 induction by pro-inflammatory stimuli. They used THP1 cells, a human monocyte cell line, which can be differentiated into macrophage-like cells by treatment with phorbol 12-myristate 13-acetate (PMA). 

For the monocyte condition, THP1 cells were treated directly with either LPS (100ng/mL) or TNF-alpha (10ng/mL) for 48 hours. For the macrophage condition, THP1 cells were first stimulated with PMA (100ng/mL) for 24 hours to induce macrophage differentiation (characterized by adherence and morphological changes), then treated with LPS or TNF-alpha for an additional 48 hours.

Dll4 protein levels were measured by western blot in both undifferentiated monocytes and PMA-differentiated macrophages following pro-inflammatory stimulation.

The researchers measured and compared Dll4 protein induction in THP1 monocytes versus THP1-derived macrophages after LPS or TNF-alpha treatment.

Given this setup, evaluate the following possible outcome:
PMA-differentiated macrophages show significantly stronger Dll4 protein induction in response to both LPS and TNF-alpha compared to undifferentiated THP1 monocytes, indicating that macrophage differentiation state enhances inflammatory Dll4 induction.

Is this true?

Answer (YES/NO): NO